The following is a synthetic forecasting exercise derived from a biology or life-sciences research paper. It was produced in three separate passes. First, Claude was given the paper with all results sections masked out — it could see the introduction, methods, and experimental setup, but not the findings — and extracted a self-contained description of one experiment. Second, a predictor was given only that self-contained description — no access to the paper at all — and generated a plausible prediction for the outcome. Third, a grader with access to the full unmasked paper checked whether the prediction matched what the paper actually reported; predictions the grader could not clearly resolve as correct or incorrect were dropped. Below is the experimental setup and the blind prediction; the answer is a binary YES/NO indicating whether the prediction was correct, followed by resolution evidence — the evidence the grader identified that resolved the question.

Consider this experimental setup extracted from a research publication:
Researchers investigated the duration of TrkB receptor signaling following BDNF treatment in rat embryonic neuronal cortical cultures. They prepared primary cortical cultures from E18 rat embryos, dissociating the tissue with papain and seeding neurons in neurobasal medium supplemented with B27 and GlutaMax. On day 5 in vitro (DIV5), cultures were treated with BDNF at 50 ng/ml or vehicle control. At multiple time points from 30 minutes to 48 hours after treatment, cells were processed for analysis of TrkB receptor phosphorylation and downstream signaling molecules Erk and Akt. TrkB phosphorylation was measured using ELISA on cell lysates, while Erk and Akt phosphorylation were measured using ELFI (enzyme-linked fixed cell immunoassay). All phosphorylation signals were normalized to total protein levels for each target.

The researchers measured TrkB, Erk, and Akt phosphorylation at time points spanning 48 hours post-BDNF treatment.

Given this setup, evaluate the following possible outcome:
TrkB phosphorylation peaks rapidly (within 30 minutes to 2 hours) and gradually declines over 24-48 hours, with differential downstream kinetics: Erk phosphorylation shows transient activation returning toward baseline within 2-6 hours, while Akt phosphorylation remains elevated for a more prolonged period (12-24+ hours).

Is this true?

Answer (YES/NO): NO